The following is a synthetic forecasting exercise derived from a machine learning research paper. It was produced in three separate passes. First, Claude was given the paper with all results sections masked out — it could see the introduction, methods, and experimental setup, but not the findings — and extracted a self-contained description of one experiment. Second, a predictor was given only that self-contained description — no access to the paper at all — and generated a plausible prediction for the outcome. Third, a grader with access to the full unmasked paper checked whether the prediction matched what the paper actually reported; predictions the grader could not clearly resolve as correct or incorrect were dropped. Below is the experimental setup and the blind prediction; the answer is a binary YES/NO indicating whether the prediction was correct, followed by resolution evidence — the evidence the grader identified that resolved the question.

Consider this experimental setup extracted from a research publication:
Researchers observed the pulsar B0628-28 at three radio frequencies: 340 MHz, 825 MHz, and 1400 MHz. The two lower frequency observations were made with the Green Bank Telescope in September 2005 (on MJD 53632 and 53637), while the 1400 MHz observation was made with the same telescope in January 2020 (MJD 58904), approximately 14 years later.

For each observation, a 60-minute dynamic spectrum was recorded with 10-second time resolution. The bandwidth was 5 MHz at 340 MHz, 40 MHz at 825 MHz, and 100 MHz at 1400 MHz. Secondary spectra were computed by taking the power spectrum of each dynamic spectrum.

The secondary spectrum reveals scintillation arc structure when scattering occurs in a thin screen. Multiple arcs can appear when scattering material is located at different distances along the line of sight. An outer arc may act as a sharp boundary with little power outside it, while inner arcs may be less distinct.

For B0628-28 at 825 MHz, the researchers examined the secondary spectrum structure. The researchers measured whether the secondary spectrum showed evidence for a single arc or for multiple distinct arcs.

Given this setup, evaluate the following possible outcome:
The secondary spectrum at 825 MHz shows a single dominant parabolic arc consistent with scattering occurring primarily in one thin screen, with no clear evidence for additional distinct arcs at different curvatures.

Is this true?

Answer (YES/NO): NO